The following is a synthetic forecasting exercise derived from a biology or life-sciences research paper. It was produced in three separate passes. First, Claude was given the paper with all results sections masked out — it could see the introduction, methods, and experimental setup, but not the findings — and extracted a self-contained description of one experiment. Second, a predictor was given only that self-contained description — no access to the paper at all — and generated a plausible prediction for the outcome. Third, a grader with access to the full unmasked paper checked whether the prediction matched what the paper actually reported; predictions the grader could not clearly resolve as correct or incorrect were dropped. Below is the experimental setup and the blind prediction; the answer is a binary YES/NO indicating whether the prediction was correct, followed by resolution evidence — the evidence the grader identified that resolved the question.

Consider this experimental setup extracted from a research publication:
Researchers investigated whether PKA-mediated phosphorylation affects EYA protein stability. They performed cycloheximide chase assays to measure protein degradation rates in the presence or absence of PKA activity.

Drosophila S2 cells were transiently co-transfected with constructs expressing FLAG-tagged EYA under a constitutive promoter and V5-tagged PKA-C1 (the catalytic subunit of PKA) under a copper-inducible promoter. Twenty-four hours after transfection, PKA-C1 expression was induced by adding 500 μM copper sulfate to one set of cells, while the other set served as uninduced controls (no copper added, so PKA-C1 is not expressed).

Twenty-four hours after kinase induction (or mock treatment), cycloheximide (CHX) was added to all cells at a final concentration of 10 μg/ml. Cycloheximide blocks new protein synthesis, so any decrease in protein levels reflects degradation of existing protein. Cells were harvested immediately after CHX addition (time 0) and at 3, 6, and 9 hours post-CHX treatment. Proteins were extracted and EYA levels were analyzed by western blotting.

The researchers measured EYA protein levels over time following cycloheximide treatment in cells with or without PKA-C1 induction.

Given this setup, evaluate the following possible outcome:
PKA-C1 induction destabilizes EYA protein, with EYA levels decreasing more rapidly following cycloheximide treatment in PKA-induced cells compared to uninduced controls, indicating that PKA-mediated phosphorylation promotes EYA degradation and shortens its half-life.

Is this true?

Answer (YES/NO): YES